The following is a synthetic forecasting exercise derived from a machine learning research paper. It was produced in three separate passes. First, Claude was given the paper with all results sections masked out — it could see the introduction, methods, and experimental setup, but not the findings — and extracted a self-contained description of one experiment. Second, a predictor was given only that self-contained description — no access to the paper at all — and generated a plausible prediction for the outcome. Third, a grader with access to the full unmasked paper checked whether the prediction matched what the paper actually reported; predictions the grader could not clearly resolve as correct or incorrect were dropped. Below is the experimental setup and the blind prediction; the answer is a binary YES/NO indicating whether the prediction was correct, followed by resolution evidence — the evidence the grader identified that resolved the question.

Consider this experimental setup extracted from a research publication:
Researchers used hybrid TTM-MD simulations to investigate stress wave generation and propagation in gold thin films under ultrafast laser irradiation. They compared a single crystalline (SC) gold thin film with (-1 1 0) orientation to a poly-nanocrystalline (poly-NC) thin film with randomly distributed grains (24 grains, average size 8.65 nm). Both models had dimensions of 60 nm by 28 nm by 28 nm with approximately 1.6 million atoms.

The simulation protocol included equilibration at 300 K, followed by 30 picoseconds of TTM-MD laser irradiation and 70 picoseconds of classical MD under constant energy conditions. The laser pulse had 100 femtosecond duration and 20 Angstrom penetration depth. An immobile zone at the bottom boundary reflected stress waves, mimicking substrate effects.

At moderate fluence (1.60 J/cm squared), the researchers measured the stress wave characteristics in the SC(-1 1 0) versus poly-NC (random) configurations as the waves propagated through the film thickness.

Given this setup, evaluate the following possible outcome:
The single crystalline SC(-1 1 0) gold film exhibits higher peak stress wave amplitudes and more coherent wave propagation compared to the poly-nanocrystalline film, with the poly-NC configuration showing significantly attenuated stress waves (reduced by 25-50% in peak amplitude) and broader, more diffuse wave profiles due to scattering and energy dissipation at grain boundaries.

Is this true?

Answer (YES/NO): NO